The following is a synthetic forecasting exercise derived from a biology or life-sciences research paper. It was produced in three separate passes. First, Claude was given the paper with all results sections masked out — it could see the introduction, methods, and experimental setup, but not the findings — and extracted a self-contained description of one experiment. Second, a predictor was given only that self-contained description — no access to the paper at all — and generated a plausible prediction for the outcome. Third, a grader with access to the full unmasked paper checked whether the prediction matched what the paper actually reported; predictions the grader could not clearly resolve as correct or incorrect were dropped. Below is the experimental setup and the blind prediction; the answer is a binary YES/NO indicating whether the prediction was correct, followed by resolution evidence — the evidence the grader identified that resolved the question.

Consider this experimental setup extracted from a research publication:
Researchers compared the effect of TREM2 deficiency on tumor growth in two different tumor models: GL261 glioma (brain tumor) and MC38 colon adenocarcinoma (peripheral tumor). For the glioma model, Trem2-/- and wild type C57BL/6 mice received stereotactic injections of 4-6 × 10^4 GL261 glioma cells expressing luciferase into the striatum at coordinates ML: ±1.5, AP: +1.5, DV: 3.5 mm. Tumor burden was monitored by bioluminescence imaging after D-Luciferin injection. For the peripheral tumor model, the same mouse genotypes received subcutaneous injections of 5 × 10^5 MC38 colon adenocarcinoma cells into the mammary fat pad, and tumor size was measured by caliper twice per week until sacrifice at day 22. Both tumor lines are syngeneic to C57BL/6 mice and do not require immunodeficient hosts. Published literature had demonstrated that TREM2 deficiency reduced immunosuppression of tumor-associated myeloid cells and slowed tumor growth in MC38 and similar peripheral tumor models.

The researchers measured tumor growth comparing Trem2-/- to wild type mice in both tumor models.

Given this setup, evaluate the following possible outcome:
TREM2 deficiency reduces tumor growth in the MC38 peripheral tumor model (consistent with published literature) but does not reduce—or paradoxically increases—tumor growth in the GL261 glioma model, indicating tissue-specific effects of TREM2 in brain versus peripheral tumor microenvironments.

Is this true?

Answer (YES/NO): YES